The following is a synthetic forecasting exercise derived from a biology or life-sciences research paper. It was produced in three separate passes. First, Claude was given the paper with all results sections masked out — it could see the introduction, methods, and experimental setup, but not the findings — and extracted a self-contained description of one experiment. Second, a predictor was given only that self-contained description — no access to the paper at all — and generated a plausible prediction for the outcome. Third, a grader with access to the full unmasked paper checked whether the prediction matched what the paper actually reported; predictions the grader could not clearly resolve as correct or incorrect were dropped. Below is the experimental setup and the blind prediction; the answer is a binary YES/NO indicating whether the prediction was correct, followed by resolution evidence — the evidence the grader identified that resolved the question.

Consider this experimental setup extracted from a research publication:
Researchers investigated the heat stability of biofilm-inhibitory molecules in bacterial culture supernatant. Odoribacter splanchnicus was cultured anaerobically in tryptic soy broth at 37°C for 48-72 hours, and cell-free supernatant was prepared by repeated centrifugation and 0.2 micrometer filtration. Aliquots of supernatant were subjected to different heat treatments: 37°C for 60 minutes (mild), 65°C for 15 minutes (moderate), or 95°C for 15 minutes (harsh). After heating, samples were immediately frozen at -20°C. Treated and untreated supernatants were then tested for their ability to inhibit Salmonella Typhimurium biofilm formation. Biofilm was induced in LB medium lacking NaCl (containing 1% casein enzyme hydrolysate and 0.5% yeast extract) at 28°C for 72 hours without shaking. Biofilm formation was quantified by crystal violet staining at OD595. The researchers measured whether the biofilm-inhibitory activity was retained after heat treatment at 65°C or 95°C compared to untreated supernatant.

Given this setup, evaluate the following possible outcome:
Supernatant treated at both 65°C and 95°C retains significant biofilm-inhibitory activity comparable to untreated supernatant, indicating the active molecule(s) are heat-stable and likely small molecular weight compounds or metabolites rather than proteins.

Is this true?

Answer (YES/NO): NO